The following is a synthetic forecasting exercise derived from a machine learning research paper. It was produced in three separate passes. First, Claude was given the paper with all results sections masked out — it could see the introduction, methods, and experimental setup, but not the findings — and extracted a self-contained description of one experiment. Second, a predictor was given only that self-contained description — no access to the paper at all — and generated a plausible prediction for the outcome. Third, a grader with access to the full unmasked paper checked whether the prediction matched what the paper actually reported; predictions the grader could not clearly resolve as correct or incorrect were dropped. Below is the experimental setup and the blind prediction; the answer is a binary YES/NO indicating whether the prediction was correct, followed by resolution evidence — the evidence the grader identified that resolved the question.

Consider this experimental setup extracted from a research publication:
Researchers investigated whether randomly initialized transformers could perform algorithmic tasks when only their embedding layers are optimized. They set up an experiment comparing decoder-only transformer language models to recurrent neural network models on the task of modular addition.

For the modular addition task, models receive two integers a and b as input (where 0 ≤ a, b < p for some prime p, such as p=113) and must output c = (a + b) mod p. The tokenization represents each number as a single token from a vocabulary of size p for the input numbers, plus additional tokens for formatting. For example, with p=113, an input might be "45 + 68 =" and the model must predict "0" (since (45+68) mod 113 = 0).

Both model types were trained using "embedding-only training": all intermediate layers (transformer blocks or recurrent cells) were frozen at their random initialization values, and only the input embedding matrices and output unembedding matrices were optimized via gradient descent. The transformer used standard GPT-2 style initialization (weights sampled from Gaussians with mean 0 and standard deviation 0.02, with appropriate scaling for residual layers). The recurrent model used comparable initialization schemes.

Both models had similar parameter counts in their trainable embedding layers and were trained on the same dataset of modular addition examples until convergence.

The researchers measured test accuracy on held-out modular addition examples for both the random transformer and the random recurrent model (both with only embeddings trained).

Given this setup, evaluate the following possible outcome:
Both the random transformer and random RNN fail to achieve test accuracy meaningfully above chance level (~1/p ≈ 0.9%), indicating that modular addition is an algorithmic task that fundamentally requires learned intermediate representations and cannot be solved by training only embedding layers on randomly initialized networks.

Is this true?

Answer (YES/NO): NO